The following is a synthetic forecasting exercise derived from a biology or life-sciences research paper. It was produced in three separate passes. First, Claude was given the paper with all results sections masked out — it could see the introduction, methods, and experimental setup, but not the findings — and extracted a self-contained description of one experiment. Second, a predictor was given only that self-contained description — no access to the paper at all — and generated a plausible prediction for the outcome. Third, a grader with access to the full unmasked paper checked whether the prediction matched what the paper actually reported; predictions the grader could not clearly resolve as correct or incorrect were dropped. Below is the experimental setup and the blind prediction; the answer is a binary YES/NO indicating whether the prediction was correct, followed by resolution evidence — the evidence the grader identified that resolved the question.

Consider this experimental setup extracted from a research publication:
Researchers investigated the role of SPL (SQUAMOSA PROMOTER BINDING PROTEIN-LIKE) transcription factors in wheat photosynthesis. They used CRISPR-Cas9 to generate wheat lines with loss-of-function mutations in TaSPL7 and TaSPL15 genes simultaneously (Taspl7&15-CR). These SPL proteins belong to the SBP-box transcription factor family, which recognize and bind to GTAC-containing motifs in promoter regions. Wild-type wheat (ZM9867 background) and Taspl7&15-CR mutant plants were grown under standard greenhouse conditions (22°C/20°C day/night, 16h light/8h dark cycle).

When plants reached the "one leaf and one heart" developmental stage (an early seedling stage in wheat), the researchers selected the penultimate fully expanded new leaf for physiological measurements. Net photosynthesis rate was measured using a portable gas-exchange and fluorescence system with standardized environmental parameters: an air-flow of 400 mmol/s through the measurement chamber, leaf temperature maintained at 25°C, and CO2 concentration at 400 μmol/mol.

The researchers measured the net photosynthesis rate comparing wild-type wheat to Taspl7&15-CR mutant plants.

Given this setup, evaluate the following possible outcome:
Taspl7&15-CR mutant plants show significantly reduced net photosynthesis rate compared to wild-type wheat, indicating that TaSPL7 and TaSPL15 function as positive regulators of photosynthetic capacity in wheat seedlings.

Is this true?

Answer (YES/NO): NO